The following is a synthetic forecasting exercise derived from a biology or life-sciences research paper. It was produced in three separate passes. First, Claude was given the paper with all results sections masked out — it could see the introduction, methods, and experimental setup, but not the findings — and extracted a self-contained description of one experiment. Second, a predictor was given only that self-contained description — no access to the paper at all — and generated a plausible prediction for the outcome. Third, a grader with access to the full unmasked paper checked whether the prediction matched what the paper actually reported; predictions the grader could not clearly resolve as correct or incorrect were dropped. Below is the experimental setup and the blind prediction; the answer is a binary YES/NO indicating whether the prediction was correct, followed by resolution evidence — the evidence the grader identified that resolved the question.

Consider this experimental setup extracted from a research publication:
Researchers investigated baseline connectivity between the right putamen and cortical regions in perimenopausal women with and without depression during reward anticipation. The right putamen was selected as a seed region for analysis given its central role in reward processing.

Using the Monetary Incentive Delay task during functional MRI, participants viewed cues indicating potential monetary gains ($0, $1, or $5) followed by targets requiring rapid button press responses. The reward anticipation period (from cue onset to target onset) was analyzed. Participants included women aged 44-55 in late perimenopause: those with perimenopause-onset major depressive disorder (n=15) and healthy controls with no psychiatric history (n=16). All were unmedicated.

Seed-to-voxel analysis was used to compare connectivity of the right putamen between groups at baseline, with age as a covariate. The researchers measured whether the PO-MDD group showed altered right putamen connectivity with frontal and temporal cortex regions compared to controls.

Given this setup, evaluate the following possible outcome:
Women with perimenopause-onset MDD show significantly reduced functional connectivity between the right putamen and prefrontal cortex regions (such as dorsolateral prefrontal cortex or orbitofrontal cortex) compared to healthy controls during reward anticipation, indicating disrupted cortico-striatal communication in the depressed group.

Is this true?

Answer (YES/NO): NO